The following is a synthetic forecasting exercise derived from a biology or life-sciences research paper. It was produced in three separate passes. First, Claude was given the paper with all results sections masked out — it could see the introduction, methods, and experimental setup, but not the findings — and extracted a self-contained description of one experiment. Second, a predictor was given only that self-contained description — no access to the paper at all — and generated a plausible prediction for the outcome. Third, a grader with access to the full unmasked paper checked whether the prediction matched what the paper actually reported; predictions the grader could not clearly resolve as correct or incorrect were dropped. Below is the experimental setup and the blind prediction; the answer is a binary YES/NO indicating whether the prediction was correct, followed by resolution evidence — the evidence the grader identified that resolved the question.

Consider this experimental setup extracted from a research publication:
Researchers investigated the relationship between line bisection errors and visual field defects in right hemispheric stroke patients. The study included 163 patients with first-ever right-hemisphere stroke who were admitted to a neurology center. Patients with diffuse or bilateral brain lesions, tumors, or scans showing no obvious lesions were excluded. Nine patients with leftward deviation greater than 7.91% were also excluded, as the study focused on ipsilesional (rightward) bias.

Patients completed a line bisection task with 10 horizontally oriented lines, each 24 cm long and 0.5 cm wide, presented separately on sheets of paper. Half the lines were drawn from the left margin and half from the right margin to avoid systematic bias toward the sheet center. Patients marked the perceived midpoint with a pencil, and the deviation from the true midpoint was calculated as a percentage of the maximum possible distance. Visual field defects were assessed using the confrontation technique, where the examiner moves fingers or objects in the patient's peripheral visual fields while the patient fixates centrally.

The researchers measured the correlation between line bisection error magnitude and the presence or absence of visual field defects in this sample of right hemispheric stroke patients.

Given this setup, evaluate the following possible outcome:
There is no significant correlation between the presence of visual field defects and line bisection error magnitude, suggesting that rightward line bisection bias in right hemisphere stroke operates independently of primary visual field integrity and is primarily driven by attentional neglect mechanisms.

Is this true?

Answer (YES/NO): YES